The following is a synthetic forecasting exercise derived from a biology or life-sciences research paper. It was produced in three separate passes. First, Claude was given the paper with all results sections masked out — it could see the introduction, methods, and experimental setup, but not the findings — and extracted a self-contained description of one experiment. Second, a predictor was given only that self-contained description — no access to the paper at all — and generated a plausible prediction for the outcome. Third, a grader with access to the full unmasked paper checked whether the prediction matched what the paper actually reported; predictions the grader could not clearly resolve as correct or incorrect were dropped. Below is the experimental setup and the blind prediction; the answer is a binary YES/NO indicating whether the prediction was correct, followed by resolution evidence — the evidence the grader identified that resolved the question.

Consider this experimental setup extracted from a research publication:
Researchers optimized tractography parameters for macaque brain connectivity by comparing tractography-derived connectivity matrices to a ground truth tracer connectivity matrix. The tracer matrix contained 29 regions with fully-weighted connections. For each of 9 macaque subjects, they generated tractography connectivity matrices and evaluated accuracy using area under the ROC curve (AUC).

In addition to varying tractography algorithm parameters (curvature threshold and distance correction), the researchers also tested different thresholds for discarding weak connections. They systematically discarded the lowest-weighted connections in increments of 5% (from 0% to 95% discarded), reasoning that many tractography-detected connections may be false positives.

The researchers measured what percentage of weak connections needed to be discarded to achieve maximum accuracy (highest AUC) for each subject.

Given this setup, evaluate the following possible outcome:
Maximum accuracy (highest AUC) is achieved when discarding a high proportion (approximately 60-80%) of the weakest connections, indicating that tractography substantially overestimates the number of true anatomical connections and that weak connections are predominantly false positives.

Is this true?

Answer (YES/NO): NO